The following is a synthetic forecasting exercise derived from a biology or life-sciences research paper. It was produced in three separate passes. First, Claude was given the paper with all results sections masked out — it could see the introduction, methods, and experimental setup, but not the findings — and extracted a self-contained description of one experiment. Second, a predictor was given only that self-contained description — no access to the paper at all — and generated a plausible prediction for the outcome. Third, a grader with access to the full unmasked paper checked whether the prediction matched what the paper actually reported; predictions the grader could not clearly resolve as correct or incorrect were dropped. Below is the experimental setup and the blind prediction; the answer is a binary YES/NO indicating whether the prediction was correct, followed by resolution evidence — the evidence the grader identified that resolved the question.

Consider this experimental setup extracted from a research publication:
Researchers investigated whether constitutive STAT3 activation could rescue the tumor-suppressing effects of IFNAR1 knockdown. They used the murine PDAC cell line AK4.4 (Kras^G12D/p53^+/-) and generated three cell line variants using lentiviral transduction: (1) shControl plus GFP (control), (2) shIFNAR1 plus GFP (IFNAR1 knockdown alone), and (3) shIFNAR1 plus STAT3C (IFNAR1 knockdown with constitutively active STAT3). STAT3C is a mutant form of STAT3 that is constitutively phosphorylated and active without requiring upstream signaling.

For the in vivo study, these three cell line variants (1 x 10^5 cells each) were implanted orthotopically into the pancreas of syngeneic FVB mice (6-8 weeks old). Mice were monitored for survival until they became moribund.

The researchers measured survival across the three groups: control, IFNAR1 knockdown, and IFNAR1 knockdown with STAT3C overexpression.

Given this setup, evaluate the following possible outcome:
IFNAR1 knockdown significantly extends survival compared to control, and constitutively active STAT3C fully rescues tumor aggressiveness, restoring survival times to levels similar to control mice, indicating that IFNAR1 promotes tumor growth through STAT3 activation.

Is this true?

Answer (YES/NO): YES